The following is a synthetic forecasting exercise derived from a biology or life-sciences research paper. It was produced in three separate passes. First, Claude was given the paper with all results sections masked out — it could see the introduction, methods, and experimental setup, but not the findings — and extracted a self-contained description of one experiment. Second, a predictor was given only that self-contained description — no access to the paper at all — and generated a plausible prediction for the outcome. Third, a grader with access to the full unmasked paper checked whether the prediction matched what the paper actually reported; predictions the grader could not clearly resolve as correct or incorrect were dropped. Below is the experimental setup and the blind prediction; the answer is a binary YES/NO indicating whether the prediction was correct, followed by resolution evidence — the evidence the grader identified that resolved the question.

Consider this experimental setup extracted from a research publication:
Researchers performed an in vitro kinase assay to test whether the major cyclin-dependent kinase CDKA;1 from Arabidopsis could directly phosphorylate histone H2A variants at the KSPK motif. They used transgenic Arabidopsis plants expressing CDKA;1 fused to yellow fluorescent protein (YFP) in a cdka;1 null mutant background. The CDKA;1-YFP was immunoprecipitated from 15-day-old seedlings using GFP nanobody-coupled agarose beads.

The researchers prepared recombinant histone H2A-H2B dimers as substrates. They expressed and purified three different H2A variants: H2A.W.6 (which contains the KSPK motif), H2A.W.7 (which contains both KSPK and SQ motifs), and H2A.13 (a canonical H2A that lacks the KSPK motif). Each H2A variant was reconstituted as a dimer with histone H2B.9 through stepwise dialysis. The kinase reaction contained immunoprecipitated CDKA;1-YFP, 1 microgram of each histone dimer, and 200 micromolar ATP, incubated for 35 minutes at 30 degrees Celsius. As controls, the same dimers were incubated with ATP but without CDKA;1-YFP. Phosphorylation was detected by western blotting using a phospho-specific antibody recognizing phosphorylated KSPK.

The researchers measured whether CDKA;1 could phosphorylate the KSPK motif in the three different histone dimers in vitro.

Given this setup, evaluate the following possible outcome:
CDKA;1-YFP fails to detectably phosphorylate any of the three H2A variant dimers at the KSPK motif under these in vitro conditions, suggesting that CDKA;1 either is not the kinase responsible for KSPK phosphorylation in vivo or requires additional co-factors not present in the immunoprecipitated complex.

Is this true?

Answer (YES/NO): NO